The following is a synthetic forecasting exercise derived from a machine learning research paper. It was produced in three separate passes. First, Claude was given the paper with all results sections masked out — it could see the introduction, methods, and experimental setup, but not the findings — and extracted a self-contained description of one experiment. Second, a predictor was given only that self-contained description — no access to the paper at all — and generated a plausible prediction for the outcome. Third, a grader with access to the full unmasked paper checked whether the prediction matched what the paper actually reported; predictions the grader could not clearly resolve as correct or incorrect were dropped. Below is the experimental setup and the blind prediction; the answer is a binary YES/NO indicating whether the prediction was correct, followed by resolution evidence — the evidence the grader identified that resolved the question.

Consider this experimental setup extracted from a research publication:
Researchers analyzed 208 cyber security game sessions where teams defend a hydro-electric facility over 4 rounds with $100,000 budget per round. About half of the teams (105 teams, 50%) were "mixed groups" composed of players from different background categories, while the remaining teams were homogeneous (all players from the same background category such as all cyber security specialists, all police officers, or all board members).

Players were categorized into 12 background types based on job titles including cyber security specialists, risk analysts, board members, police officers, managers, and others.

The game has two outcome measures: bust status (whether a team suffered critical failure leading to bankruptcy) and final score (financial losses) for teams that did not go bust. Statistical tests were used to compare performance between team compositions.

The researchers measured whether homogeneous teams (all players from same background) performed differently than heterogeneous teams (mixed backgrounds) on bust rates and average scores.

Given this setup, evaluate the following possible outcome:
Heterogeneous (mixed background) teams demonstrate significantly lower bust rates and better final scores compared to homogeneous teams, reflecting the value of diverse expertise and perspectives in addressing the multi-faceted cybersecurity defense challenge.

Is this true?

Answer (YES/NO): NO